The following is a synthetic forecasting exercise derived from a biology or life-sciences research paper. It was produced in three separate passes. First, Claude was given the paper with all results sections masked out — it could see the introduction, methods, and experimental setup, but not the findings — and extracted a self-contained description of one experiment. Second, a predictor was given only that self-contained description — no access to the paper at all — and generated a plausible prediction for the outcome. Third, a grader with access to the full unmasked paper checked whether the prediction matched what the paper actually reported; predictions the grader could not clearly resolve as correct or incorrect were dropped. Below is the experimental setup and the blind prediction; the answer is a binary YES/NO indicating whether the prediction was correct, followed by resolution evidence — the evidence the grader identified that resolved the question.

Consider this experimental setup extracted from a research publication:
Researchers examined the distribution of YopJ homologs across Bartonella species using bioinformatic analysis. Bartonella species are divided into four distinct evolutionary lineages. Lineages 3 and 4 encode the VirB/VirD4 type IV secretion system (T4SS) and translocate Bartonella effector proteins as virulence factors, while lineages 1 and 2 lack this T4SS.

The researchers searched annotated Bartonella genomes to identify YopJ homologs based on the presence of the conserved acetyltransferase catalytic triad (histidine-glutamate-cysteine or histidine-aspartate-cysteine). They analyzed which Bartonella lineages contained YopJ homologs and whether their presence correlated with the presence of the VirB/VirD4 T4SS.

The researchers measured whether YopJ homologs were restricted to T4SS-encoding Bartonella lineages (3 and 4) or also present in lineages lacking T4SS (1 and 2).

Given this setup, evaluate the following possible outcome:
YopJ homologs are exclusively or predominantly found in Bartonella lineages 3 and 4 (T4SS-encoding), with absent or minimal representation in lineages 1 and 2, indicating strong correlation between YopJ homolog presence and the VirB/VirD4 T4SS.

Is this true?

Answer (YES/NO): YES